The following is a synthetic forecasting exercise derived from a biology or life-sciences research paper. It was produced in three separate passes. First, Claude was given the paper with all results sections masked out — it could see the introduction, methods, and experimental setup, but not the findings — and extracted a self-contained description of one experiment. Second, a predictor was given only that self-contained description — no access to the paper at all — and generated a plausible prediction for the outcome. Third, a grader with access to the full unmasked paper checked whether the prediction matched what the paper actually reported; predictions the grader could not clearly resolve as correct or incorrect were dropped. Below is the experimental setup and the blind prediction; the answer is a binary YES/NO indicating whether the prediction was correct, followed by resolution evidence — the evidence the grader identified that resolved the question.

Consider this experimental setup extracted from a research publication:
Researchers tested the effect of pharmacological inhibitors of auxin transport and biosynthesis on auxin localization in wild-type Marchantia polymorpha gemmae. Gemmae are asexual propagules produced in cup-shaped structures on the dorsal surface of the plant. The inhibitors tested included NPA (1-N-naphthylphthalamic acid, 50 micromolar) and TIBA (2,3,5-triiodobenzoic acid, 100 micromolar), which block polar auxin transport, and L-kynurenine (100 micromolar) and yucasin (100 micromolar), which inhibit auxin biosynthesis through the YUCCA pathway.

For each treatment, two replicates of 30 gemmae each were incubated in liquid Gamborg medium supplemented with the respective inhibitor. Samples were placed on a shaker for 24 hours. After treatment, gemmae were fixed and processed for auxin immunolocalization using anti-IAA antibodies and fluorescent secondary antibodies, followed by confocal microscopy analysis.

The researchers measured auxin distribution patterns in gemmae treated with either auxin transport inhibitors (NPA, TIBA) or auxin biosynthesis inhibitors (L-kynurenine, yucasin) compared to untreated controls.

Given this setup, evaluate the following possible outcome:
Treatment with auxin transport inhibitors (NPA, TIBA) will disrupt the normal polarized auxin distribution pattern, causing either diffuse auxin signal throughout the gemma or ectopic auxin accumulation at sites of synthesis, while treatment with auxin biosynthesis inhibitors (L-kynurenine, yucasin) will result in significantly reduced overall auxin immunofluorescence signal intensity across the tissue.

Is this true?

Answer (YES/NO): NO